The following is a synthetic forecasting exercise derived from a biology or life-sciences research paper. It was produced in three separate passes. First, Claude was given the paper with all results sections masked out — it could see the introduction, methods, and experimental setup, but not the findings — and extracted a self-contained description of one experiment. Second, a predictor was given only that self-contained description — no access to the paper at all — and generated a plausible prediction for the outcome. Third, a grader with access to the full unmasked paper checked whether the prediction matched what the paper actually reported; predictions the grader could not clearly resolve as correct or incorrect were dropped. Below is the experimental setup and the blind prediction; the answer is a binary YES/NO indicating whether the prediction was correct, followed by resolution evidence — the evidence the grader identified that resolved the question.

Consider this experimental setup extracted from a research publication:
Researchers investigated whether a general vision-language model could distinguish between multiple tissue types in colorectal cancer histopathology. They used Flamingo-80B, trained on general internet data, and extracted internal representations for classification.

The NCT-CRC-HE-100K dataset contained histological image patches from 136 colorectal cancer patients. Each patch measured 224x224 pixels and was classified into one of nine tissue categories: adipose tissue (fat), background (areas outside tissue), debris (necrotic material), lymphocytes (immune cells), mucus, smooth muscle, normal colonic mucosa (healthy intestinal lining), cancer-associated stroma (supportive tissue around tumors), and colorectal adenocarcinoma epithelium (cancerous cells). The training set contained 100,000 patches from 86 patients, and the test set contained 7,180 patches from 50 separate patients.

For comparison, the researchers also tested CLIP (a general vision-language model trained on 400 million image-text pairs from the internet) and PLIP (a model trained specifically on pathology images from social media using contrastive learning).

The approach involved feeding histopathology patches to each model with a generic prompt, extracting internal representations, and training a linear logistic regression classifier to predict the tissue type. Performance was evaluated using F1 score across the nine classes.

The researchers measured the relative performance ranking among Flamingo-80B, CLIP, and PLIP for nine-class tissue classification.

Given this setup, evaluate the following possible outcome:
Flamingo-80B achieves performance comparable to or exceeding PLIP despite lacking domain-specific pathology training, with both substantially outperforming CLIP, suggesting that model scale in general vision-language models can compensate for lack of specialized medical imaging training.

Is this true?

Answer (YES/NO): YES